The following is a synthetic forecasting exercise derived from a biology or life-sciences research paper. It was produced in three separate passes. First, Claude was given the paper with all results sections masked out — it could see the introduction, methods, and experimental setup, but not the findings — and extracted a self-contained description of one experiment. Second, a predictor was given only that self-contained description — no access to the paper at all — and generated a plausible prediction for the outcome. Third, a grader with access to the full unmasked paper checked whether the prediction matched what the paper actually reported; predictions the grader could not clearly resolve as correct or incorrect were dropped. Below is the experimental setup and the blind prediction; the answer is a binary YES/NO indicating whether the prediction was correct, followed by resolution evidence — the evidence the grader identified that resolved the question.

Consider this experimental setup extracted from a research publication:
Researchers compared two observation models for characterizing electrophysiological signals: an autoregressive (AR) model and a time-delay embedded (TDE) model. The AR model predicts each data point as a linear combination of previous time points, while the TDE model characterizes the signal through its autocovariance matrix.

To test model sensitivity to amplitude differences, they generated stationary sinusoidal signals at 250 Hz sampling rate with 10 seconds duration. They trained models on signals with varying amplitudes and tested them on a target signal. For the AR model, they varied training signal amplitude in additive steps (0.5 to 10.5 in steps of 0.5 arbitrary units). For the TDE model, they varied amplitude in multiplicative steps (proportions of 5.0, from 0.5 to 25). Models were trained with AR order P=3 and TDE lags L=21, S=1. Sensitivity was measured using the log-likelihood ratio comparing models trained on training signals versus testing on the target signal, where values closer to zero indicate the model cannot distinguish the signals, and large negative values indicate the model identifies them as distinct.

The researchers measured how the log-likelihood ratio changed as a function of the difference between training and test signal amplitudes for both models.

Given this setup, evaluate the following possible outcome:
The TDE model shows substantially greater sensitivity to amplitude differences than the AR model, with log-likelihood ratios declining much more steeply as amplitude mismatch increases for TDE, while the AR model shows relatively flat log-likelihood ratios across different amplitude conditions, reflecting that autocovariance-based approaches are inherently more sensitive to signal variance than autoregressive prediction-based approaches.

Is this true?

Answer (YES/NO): NO